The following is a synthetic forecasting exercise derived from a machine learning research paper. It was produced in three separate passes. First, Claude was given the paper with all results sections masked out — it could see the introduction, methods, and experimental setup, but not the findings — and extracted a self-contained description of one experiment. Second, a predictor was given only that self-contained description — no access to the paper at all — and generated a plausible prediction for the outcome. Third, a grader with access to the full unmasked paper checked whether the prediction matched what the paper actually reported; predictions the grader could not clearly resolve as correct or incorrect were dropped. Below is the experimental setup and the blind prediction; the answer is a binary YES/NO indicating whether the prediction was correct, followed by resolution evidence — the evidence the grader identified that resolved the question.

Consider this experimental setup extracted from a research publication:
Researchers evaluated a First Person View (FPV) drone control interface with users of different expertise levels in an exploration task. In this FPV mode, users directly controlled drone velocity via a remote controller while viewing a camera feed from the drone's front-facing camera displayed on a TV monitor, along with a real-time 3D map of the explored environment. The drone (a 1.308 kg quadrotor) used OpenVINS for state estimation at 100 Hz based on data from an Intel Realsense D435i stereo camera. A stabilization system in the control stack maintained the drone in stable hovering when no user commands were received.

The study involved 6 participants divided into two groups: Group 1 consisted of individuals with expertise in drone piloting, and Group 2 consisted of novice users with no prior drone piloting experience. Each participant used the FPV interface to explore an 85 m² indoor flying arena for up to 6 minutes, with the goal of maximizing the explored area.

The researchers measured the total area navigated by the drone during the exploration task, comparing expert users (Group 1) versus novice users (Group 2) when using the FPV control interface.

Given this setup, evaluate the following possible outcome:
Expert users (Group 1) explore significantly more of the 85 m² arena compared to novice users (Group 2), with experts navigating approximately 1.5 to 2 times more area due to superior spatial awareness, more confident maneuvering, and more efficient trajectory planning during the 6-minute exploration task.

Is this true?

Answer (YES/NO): YES